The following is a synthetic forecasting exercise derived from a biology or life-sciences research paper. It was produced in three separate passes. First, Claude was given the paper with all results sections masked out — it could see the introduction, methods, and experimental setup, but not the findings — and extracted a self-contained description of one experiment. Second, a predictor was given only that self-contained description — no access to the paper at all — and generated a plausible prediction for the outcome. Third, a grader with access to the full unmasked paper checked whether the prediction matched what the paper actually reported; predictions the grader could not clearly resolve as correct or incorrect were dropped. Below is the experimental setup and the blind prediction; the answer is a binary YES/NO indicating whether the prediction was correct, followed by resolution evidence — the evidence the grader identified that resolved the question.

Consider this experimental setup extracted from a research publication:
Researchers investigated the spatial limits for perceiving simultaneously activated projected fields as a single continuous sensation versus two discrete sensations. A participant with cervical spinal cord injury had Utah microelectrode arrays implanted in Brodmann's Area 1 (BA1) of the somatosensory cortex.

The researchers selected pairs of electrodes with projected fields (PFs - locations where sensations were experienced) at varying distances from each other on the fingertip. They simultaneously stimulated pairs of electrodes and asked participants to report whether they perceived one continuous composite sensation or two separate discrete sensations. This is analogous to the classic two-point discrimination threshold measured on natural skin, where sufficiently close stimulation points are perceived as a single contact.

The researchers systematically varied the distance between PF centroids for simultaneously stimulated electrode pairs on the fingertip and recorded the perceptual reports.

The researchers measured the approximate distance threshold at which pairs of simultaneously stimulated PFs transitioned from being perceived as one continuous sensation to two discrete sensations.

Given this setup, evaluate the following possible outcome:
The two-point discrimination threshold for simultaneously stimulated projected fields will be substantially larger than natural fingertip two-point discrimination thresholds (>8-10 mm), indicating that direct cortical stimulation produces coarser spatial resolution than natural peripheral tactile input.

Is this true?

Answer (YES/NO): NO